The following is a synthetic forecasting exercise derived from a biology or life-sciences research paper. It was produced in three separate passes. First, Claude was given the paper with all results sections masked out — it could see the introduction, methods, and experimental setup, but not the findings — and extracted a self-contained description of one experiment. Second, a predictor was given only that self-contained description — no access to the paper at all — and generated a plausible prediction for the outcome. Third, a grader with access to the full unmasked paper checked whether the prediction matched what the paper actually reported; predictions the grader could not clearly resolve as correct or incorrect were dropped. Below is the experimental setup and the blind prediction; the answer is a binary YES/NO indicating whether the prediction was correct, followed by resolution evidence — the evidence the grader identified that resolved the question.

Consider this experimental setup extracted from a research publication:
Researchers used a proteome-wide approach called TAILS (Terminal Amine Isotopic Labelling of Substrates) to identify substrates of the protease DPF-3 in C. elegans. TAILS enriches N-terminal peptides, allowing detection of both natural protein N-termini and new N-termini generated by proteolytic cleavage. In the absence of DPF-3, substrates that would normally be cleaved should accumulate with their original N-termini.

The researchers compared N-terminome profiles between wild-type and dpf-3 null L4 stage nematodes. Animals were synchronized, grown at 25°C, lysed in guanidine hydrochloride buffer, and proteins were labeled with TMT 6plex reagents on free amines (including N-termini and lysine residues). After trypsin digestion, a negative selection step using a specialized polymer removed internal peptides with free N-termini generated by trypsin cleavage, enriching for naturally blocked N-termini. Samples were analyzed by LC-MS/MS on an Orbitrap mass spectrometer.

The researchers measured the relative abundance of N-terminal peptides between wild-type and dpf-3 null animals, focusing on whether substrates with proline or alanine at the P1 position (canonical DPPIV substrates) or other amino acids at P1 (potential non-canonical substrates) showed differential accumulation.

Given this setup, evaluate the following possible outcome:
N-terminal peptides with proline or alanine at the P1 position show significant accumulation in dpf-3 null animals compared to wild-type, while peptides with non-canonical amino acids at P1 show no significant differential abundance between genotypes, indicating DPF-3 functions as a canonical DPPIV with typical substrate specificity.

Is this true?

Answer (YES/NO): NO